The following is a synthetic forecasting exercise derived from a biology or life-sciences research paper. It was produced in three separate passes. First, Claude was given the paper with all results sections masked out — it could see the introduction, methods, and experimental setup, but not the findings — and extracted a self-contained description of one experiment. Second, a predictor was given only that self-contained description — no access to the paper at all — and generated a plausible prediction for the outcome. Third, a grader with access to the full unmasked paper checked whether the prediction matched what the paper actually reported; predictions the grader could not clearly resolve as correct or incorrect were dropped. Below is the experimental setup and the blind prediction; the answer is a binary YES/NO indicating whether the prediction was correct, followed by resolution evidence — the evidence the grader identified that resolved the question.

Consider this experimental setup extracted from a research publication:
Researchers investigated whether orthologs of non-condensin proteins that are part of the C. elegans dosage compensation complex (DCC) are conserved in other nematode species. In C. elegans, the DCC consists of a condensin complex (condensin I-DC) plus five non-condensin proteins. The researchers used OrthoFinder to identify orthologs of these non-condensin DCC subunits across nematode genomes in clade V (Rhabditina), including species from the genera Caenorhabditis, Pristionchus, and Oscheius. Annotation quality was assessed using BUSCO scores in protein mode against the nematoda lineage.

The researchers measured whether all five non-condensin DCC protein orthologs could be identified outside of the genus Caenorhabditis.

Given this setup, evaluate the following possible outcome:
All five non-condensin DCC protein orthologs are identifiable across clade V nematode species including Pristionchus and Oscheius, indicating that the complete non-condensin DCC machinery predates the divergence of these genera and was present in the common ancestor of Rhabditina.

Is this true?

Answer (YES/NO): NO